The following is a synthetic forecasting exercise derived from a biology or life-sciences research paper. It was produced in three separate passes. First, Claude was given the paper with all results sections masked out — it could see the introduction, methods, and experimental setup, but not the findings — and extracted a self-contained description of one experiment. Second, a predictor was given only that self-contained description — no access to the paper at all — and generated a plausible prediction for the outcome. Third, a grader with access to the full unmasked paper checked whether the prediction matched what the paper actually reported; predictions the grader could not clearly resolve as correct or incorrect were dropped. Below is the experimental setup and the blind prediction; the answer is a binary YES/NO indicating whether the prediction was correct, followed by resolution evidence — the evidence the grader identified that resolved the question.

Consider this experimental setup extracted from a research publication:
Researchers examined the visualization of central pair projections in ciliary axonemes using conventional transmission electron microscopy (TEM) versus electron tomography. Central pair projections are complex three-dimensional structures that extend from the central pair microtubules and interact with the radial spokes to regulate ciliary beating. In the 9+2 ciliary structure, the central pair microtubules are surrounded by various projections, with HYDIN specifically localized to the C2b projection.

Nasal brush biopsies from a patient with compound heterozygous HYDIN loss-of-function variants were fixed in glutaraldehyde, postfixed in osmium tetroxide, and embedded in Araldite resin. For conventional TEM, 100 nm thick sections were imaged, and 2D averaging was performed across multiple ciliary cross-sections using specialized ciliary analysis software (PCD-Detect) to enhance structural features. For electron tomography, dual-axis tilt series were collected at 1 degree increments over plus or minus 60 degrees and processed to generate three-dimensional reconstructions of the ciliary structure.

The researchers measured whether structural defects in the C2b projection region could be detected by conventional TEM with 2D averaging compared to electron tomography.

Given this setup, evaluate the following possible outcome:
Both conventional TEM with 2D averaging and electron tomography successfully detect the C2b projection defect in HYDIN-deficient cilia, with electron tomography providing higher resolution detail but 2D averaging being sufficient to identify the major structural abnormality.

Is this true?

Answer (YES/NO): YES